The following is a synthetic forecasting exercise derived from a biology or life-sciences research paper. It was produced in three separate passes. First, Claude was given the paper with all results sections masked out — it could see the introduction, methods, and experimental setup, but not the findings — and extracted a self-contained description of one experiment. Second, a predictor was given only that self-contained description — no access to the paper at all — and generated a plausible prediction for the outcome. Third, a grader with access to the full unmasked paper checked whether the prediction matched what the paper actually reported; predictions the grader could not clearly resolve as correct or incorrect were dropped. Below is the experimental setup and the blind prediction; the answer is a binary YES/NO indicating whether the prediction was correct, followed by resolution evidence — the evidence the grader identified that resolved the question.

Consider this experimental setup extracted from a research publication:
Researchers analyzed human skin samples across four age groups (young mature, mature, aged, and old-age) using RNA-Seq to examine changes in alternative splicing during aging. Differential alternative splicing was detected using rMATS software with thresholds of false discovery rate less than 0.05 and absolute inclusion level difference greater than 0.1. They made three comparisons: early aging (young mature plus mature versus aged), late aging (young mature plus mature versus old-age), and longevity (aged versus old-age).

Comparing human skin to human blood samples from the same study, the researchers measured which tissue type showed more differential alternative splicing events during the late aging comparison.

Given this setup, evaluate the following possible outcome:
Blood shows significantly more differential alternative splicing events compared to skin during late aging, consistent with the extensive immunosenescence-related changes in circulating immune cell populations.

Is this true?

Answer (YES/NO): NO